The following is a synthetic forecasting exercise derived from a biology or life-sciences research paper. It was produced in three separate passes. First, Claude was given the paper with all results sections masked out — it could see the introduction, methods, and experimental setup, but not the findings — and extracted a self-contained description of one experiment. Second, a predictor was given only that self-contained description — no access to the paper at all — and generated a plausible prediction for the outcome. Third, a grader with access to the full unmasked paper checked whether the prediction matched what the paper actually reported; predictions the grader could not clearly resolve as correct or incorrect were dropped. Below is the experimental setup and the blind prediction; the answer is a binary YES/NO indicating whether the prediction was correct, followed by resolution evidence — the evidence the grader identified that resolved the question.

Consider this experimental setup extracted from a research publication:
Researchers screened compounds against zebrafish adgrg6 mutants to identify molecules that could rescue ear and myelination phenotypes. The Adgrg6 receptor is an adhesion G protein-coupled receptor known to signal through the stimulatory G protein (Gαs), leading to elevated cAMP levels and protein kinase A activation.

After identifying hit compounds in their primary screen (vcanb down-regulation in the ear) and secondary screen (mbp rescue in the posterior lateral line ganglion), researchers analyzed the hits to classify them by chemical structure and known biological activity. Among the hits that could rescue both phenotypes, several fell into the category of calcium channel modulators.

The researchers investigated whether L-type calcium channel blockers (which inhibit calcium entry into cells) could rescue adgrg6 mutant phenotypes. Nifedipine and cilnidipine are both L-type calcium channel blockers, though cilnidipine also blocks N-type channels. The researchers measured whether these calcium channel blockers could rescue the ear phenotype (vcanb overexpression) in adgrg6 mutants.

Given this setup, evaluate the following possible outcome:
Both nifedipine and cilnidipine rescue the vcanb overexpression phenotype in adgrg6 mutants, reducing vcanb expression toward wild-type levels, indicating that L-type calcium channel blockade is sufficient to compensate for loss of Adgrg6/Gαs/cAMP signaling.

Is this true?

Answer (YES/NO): NO